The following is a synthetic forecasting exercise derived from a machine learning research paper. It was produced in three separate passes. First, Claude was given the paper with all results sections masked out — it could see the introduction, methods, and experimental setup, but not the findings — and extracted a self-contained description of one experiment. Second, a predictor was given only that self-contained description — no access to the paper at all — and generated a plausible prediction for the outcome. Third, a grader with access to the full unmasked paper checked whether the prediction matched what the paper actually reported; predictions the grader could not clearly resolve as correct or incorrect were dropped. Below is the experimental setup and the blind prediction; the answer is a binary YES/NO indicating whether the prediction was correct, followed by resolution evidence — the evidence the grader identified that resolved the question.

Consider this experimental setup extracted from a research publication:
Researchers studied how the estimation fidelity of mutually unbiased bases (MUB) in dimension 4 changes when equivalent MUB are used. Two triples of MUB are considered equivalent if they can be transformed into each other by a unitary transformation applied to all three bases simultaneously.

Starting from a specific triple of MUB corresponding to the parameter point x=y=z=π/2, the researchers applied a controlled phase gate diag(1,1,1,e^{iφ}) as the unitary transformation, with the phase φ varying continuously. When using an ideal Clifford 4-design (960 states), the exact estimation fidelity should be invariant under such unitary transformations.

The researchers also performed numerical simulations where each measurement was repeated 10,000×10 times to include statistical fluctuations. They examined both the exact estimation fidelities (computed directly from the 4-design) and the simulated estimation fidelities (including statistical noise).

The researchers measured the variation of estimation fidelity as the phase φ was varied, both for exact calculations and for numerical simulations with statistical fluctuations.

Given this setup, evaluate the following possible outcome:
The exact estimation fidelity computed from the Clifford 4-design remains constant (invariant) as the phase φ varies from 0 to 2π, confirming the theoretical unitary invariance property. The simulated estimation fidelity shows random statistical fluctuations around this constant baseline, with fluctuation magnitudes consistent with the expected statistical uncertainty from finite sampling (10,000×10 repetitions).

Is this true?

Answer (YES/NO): YES